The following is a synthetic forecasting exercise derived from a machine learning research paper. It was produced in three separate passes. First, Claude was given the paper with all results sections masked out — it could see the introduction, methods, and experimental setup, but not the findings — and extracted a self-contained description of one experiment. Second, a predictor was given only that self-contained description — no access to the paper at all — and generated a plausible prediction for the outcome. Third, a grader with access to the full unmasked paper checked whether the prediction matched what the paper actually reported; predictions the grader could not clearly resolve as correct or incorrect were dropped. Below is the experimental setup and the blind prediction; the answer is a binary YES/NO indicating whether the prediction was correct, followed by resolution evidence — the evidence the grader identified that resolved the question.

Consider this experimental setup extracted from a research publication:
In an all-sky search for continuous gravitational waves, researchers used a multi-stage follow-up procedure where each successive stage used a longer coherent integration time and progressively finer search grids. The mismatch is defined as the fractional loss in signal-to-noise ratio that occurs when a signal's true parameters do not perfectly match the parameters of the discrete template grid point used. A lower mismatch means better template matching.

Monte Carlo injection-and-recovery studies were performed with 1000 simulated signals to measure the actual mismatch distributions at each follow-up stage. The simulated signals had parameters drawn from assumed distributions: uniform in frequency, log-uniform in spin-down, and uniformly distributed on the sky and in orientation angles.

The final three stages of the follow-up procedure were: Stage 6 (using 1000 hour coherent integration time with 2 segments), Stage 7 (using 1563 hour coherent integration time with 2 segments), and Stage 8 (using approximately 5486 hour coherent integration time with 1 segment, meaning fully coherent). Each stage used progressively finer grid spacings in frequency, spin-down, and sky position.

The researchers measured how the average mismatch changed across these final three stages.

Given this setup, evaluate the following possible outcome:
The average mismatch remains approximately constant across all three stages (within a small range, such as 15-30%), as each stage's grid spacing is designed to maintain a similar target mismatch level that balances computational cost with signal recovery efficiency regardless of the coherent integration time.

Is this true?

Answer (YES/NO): NO